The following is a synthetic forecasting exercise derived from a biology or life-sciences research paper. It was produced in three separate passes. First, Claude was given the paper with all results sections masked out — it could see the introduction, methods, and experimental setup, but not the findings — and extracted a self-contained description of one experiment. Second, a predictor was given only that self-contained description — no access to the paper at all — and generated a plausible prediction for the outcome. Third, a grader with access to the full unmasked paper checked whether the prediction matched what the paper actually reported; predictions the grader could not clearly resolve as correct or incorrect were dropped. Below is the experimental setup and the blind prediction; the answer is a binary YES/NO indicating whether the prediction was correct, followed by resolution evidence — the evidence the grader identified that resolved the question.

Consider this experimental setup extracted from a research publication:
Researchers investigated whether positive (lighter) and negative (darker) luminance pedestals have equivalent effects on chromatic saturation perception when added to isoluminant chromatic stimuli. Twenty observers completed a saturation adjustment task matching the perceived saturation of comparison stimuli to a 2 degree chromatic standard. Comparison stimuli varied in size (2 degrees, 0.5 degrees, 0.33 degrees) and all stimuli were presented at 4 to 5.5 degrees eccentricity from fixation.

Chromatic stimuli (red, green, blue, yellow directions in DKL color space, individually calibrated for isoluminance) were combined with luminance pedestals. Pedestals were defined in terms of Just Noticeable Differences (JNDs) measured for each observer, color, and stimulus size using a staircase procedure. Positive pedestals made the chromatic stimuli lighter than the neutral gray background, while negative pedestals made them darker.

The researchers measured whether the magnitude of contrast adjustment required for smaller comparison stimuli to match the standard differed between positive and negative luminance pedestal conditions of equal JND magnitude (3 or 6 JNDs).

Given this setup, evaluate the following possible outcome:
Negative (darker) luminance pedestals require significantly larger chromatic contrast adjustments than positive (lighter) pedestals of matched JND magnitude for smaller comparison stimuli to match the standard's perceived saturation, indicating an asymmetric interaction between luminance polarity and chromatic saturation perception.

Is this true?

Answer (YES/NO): NO